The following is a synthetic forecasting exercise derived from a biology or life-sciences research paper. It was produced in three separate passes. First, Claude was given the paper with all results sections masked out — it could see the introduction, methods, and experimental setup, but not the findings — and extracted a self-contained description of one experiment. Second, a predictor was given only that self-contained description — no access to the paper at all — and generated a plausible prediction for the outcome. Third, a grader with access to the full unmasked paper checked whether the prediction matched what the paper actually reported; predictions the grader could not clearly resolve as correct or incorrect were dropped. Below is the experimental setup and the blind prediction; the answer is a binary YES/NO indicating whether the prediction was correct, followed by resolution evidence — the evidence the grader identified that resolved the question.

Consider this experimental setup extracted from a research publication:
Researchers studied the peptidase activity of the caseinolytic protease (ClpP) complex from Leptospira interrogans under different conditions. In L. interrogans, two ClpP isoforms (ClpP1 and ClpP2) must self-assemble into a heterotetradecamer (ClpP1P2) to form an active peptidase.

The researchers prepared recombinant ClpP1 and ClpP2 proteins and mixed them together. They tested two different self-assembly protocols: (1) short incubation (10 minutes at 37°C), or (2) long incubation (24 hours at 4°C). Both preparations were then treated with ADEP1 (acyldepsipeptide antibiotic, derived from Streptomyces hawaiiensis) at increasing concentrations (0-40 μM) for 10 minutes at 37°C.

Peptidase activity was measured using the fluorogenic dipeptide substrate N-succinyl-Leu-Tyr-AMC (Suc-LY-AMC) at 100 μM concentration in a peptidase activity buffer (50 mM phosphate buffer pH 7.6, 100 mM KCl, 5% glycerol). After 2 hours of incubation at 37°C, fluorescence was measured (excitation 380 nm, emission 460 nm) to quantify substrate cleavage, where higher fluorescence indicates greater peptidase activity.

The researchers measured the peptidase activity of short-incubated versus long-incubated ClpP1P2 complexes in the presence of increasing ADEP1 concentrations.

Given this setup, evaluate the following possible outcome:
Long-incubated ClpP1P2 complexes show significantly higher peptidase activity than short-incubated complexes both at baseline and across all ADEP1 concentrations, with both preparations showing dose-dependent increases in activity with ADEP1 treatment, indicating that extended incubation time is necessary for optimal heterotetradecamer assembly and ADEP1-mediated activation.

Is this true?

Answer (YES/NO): NO